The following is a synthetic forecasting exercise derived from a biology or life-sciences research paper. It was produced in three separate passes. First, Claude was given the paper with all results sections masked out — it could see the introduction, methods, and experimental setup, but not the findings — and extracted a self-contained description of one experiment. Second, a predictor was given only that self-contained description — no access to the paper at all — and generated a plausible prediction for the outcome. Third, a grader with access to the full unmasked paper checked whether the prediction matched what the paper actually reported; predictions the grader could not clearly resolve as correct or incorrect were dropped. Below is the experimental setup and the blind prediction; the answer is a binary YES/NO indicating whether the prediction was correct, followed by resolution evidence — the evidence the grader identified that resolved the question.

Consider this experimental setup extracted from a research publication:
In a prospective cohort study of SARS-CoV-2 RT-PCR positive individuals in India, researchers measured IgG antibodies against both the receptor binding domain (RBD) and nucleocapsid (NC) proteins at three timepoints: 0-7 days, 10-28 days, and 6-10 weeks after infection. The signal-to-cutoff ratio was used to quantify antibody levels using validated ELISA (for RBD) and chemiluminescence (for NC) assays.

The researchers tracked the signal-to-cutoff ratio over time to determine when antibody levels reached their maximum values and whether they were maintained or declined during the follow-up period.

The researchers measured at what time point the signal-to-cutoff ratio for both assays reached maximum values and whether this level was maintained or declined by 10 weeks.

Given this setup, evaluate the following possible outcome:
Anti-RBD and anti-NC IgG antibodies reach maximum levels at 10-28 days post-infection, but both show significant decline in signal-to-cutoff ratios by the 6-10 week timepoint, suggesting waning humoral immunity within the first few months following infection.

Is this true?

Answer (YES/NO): NO